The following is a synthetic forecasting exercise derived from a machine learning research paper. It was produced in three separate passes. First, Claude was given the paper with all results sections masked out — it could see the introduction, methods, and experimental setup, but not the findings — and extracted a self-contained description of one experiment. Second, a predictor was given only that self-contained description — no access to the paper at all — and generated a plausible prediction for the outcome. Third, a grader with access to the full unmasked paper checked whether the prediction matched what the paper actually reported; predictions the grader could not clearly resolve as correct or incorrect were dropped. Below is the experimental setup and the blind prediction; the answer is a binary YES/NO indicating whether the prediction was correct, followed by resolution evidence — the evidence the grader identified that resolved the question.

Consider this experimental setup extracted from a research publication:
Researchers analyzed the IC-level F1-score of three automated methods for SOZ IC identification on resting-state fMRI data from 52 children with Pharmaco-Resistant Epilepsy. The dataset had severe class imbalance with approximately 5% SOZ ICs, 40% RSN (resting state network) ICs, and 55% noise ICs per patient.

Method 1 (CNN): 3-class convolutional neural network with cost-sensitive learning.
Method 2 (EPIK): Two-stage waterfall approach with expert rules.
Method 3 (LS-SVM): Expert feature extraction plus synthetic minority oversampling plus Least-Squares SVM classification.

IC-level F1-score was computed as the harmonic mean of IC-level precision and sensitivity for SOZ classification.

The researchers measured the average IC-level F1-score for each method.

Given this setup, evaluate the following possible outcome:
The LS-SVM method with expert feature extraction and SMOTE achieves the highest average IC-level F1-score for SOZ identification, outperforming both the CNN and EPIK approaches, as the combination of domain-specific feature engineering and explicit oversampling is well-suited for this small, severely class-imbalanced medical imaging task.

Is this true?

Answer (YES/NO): YES